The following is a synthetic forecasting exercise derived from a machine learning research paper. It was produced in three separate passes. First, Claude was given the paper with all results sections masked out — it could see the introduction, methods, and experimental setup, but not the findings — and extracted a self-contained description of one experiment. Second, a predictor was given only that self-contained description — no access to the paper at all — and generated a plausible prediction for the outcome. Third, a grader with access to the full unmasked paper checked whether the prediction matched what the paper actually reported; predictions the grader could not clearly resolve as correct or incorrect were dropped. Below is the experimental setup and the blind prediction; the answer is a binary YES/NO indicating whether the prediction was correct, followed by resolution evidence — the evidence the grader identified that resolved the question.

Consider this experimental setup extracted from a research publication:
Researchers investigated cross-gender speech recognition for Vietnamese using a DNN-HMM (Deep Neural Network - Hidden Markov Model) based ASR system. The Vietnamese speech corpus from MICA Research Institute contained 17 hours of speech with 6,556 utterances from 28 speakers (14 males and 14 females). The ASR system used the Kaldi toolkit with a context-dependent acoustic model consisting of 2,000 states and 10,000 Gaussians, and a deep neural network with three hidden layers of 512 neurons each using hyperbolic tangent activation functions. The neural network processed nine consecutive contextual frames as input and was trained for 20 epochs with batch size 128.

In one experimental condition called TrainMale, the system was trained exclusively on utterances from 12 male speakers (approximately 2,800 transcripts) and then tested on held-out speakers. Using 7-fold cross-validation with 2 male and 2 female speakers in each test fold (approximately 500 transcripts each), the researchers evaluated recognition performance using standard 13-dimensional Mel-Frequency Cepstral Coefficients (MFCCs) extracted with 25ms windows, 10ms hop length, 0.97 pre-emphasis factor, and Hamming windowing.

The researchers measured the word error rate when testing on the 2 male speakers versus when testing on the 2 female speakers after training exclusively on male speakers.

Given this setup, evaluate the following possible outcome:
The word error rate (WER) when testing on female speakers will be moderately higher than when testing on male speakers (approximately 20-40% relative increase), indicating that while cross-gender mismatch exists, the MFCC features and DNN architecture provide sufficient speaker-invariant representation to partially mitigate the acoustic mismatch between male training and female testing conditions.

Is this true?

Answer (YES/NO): NO